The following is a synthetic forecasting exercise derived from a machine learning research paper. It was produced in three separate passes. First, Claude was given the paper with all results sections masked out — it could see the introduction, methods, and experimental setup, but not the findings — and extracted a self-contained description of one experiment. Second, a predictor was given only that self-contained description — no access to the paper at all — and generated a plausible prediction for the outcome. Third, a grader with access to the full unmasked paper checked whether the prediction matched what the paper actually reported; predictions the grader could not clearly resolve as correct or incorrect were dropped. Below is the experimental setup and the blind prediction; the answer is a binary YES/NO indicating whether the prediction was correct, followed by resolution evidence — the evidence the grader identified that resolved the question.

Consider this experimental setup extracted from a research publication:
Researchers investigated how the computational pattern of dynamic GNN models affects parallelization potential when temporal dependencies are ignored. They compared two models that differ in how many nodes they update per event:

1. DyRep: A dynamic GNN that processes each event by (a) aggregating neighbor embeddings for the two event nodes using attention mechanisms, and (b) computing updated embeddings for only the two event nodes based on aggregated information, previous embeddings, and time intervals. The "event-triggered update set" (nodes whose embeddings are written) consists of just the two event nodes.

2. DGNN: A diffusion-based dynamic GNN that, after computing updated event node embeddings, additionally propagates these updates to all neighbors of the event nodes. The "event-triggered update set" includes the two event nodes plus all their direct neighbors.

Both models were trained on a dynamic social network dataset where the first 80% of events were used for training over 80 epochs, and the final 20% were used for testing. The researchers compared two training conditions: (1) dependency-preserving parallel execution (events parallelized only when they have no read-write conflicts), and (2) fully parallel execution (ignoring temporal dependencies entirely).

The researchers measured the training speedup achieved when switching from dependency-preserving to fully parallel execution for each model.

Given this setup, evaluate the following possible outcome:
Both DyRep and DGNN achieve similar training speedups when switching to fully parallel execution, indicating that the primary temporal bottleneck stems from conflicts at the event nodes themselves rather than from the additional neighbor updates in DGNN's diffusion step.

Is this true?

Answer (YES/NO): NO